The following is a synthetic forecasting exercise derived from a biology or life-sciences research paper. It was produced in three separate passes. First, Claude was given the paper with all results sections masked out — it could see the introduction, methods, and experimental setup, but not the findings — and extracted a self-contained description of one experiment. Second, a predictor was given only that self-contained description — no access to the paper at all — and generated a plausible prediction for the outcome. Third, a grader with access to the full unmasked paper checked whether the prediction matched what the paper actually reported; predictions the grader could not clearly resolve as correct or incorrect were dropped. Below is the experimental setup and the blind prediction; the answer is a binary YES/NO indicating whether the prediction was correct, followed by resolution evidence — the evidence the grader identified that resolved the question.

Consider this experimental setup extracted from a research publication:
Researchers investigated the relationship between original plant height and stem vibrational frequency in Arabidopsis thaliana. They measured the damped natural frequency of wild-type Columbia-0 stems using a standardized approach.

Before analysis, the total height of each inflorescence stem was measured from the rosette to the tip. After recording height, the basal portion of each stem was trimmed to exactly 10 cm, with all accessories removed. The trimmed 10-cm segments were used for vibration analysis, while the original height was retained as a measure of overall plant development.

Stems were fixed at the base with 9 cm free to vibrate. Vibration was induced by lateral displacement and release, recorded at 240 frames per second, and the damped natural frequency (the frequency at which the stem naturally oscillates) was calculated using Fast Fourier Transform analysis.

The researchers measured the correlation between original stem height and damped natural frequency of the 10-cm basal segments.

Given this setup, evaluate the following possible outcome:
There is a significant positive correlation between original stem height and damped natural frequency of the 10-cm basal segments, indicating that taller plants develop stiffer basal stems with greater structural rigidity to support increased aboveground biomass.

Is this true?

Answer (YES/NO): YES